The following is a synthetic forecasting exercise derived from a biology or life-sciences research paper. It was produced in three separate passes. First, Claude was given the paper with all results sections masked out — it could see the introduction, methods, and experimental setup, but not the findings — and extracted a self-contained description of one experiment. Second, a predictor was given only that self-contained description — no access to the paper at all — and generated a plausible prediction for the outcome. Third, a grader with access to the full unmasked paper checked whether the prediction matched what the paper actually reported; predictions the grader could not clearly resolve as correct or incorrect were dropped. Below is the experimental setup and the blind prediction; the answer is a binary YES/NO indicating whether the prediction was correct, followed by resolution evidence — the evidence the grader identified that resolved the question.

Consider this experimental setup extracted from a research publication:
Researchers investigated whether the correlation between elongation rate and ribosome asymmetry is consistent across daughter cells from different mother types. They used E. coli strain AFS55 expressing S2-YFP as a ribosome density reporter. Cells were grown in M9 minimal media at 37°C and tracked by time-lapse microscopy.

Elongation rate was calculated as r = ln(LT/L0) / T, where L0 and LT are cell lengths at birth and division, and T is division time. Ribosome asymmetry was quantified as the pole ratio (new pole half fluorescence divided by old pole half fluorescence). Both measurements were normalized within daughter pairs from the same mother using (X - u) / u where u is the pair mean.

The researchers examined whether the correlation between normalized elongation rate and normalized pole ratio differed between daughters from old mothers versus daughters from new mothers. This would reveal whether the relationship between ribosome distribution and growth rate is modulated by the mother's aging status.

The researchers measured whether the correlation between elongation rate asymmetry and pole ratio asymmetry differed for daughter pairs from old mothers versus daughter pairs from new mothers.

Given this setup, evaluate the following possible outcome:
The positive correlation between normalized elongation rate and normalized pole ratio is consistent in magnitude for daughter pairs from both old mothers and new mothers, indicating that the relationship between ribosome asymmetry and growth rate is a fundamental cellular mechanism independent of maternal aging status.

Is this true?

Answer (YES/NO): NO